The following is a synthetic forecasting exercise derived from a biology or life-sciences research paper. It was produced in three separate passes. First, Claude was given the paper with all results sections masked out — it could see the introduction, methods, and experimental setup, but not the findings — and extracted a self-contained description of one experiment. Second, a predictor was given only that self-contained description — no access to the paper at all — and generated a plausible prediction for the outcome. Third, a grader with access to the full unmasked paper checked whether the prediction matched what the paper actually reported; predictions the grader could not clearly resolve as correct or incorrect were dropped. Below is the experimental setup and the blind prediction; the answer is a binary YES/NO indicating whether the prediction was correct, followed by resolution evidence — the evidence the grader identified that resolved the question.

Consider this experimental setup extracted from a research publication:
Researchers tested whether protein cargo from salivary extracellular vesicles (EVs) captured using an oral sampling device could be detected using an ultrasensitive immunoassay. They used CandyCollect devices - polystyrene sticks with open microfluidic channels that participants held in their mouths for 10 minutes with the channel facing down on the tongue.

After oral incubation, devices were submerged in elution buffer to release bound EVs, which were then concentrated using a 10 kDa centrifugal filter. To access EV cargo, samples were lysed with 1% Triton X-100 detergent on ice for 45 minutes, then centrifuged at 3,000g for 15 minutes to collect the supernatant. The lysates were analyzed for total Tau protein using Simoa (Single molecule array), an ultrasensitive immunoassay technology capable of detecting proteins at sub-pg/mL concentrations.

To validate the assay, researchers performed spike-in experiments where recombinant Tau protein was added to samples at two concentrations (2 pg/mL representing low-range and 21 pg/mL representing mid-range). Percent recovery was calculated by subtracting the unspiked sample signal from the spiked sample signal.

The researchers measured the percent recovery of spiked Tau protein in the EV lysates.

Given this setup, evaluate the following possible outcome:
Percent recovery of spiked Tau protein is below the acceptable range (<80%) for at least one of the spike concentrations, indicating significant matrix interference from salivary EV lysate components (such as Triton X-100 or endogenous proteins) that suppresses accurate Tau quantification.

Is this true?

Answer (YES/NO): YES